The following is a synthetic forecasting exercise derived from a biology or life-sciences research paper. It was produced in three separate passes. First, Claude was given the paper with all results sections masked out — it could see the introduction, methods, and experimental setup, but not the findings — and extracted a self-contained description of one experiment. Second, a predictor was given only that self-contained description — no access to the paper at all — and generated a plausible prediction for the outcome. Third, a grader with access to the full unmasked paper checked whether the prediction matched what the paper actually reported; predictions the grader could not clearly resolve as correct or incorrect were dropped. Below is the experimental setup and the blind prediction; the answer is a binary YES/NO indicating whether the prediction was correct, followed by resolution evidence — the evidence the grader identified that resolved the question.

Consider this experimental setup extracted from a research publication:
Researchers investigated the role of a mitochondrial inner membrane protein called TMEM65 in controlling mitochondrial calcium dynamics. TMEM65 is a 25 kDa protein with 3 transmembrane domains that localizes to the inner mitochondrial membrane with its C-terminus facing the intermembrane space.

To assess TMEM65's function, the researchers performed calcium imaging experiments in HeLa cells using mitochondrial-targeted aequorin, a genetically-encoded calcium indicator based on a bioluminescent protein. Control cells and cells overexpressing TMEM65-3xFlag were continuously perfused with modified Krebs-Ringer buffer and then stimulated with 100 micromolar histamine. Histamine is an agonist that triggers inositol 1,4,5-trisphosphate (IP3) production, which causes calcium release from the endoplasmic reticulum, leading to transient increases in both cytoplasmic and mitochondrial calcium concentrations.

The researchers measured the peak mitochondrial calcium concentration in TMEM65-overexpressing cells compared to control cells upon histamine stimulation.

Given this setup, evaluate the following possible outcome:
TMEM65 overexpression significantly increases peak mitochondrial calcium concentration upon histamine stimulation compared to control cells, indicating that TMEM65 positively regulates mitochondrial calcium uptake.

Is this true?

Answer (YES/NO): NO